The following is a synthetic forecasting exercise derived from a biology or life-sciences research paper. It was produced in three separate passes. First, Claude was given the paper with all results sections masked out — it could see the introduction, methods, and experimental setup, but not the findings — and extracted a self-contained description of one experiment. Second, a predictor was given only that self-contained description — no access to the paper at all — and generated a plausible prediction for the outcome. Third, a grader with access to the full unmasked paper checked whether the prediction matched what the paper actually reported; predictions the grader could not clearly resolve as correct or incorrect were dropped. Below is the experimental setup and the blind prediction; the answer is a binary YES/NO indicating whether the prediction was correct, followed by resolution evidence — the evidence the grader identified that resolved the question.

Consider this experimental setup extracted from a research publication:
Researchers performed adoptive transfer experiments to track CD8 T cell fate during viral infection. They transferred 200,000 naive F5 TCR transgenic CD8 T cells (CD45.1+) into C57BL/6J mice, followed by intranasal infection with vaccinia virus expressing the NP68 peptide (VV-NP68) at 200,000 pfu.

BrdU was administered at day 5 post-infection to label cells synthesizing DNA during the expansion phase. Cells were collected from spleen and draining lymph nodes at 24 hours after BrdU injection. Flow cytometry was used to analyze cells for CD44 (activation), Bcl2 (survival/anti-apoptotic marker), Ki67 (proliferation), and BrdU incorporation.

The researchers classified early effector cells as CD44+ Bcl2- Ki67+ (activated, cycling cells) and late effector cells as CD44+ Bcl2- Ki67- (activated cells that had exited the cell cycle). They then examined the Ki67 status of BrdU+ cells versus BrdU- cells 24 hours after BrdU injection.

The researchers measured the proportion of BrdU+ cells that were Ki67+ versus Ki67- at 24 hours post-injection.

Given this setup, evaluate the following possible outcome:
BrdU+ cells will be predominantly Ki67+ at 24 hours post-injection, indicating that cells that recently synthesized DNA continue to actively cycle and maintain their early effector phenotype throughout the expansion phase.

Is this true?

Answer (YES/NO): YES